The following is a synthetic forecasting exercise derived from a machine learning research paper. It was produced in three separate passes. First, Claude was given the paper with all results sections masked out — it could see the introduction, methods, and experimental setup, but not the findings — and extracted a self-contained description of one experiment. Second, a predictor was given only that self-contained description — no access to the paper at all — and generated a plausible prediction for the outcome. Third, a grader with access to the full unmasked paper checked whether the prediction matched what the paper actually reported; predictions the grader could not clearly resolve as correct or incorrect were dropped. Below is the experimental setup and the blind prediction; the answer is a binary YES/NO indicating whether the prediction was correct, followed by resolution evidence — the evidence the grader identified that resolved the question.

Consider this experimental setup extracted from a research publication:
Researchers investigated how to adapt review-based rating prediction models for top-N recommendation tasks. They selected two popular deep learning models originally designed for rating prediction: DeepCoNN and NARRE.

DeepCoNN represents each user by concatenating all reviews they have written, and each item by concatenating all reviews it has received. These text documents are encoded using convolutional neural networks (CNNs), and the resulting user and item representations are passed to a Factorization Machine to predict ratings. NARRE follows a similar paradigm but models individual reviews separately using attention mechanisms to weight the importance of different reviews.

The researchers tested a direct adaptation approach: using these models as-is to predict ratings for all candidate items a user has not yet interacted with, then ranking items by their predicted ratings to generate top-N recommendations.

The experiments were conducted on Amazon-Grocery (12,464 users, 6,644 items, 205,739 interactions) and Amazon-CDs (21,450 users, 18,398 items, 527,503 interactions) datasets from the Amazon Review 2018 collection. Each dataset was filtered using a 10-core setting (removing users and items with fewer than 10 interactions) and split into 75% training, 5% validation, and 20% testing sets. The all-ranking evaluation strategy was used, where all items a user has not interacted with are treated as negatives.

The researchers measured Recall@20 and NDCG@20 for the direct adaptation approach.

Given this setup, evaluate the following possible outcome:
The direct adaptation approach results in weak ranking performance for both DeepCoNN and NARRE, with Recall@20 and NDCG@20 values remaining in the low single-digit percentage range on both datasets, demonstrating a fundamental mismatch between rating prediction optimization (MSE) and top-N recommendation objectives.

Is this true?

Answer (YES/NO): YES